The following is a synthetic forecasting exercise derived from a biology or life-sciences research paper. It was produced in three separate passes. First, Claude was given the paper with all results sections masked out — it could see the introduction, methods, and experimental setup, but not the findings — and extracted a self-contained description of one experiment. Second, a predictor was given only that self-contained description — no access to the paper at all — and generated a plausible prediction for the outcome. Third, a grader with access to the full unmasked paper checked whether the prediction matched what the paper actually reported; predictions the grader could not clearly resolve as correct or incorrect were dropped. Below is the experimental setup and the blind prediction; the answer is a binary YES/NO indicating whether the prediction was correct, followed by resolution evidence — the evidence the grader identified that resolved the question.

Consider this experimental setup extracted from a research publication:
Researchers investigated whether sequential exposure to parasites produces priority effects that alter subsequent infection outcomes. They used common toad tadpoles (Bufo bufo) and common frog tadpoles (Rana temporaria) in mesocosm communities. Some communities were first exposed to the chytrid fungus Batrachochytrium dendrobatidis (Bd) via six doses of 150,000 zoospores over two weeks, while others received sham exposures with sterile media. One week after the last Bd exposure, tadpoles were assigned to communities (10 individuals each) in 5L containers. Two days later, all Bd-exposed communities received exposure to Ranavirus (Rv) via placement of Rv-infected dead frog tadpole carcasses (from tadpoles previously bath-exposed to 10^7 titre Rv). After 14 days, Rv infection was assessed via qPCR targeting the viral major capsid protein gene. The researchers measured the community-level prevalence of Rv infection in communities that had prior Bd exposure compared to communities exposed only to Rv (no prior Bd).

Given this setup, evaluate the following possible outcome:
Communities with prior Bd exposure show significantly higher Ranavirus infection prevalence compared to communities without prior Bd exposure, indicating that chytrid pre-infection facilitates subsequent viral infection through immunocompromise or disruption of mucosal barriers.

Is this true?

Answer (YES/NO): NO